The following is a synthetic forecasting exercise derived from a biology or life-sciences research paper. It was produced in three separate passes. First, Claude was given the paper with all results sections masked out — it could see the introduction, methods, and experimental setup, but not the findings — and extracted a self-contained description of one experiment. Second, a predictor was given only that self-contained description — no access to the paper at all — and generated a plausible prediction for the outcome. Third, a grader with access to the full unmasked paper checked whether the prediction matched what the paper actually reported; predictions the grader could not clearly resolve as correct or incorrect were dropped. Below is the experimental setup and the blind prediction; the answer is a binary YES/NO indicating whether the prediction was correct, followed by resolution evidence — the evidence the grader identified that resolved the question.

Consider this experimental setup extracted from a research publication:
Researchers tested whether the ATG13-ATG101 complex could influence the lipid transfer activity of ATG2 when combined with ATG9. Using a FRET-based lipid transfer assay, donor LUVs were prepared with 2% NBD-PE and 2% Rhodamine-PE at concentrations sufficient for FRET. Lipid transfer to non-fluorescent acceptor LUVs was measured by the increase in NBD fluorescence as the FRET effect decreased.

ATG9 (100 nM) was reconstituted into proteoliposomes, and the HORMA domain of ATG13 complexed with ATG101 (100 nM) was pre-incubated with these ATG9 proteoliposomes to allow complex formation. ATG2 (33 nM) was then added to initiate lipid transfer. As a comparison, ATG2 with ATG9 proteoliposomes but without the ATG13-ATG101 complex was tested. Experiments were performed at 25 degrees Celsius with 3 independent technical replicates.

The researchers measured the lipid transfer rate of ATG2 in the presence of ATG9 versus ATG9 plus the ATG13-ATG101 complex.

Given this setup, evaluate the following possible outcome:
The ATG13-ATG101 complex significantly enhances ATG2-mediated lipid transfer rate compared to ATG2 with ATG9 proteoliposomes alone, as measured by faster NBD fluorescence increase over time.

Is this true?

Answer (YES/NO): YES